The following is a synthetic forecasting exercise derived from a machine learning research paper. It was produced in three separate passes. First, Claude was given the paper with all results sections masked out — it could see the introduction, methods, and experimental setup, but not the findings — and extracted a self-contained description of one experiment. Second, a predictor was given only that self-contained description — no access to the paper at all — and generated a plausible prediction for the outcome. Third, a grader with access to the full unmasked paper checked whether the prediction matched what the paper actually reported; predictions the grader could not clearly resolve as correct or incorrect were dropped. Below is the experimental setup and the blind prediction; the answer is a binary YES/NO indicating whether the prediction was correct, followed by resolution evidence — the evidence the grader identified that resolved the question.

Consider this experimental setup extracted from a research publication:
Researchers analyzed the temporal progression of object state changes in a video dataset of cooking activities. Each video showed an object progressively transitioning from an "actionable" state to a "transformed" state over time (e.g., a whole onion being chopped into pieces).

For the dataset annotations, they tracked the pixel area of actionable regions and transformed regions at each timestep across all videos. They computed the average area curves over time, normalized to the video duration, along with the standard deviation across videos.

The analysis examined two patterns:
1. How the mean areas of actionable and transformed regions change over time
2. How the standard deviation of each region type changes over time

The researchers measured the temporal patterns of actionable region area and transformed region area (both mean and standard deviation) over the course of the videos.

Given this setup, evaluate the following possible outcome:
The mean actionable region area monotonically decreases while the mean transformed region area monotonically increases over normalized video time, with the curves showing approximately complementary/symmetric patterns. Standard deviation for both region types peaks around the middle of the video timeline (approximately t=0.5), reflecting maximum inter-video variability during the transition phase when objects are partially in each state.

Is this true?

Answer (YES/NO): NO